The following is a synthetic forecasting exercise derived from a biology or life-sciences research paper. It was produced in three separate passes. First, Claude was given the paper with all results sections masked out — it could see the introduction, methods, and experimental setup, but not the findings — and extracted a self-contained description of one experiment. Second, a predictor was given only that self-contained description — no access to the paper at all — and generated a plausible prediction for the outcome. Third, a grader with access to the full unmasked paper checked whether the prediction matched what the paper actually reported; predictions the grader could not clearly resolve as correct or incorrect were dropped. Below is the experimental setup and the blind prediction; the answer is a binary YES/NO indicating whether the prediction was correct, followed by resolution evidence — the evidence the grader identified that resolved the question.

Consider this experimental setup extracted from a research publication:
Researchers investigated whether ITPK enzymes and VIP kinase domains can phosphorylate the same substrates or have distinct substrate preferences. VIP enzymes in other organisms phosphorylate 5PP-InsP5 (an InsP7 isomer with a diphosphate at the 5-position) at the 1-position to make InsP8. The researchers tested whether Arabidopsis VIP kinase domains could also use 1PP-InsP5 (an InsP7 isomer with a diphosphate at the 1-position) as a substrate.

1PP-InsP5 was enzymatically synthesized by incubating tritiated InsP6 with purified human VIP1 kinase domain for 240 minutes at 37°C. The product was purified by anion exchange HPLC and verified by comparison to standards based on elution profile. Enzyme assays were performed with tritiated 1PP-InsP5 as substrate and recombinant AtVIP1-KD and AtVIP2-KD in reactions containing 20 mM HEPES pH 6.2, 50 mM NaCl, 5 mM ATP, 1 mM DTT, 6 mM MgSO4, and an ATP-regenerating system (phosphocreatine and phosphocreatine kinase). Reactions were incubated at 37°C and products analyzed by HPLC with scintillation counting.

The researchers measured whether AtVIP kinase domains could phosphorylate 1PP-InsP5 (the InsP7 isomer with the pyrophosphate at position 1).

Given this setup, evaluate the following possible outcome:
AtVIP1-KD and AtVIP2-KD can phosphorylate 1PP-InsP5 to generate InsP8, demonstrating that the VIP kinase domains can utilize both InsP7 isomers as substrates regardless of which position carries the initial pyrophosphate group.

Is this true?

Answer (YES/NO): NO